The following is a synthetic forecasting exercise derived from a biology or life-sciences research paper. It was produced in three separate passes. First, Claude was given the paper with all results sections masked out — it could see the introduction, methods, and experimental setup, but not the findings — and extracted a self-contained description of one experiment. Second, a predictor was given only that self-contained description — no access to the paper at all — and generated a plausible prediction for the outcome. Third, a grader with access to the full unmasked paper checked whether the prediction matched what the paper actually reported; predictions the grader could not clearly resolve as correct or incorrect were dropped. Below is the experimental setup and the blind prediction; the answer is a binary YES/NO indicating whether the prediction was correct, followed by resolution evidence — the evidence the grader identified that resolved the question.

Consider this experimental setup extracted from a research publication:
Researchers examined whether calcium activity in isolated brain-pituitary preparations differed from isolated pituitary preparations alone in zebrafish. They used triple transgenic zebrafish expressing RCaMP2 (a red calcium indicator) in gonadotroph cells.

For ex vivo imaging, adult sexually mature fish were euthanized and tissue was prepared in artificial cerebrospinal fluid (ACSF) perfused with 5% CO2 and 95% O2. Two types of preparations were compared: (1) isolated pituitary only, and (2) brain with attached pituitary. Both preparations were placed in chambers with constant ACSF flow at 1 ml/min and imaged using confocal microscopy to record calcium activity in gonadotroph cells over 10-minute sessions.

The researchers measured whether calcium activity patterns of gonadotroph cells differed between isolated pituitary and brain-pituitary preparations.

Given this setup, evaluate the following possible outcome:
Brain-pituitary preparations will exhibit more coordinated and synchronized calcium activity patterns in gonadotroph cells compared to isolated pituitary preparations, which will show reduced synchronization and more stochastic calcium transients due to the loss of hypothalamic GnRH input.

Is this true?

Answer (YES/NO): NO